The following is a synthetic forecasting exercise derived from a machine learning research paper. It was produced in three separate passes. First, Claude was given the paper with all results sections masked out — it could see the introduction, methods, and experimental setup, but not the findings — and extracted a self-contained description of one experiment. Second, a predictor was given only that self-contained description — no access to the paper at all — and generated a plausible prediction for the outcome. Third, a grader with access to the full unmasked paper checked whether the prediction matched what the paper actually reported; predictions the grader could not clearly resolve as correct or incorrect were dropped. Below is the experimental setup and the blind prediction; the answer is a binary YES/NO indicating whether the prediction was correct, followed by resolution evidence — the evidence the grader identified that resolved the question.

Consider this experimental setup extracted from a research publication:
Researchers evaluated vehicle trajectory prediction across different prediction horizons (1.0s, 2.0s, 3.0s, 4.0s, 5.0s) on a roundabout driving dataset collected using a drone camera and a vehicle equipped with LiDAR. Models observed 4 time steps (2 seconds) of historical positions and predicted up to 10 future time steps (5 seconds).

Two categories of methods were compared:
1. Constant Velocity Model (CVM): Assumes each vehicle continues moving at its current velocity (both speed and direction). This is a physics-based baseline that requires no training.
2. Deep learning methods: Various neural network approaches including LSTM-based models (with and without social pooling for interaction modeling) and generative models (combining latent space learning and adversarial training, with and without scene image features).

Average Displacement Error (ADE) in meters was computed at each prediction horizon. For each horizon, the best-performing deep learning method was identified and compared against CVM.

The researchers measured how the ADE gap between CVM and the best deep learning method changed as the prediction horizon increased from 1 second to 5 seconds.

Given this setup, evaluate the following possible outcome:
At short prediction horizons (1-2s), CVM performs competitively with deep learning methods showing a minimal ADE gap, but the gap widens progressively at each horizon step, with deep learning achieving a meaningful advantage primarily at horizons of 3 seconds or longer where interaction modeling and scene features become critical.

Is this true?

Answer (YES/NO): NO